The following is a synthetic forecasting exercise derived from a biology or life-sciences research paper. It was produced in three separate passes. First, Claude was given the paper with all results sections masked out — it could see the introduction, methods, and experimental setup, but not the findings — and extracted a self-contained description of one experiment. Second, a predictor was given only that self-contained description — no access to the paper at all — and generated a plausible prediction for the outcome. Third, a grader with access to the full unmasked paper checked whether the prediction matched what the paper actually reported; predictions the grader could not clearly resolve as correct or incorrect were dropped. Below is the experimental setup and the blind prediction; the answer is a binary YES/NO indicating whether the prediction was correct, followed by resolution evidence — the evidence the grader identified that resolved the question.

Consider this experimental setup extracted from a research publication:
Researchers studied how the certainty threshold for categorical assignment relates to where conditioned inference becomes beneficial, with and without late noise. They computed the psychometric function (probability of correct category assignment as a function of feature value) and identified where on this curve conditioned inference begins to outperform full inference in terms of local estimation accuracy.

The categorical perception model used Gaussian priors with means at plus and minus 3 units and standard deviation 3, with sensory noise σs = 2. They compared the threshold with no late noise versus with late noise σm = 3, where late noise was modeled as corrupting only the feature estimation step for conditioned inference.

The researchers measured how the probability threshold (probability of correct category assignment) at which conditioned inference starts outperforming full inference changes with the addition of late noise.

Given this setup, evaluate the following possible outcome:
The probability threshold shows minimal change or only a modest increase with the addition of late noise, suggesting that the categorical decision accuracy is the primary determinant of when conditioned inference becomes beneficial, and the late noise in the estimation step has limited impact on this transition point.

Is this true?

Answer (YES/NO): NO